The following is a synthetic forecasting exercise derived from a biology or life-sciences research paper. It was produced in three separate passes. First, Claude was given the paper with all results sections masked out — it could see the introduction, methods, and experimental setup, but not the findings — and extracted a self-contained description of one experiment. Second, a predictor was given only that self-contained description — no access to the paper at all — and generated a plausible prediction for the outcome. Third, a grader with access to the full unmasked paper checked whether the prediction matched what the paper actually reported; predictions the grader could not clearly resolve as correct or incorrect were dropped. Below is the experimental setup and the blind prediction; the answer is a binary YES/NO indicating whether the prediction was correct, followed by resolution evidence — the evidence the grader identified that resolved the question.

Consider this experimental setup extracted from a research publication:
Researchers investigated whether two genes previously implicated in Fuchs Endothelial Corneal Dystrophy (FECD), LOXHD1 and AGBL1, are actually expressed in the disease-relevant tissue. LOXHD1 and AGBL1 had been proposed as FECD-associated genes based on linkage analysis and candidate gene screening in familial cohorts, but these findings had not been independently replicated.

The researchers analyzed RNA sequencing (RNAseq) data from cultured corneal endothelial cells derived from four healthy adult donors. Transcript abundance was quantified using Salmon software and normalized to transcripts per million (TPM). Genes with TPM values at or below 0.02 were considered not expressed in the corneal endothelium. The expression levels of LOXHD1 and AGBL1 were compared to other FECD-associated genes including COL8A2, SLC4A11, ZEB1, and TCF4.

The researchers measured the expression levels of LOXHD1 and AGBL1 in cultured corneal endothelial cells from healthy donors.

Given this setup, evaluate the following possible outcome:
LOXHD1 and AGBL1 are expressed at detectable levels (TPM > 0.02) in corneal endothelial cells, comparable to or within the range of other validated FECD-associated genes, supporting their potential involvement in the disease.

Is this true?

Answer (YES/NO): NO